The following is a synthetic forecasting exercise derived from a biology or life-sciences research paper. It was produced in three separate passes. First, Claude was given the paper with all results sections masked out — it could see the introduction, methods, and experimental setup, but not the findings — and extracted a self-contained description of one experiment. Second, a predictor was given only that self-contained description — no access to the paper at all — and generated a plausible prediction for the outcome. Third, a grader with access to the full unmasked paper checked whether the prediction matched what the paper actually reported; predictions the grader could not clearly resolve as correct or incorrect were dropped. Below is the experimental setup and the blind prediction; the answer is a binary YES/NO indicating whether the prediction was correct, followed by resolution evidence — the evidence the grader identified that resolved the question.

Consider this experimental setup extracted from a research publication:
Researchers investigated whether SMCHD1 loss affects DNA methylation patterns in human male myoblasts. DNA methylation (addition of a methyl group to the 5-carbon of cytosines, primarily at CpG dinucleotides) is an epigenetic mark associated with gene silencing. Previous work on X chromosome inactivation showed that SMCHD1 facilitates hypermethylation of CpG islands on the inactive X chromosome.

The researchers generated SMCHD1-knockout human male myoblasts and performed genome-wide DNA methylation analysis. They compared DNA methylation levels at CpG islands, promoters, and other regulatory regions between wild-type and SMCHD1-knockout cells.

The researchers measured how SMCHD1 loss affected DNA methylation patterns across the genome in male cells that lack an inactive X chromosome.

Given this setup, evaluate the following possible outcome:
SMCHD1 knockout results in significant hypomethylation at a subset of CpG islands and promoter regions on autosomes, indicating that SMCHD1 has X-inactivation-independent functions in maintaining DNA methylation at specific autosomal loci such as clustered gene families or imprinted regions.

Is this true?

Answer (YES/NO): NO